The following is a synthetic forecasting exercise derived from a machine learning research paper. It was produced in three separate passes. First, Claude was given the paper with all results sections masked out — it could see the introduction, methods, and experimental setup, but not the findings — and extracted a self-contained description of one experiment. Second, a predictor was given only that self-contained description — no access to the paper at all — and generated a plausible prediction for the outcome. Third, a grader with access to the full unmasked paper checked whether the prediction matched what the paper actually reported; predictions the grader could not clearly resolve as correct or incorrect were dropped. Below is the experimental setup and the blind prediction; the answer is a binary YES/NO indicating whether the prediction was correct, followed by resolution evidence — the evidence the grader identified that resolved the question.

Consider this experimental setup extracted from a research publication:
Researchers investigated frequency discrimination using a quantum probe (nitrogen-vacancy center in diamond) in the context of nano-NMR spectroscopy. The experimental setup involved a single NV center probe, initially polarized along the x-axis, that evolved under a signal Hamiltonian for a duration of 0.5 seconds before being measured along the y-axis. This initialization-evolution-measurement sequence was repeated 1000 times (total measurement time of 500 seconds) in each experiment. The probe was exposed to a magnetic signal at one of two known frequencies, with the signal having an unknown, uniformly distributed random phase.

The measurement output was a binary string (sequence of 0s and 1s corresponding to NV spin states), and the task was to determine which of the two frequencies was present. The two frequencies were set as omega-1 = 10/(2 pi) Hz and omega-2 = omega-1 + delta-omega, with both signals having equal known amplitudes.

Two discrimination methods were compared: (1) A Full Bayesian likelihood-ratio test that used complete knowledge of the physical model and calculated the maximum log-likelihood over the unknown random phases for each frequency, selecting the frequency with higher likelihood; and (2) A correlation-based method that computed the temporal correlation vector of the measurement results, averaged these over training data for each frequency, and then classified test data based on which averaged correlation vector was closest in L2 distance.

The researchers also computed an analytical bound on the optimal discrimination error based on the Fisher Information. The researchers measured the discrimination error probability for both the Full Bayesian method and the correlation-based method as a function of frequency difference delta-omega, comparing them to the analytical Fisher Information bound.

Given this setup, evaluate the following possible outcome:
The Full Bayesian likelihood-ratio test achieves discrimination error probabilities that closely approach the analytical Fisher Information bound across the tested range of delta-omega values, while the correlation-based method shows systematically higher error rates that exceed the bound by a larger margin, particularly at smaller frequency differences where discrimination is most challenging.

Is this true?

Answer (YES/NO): NO